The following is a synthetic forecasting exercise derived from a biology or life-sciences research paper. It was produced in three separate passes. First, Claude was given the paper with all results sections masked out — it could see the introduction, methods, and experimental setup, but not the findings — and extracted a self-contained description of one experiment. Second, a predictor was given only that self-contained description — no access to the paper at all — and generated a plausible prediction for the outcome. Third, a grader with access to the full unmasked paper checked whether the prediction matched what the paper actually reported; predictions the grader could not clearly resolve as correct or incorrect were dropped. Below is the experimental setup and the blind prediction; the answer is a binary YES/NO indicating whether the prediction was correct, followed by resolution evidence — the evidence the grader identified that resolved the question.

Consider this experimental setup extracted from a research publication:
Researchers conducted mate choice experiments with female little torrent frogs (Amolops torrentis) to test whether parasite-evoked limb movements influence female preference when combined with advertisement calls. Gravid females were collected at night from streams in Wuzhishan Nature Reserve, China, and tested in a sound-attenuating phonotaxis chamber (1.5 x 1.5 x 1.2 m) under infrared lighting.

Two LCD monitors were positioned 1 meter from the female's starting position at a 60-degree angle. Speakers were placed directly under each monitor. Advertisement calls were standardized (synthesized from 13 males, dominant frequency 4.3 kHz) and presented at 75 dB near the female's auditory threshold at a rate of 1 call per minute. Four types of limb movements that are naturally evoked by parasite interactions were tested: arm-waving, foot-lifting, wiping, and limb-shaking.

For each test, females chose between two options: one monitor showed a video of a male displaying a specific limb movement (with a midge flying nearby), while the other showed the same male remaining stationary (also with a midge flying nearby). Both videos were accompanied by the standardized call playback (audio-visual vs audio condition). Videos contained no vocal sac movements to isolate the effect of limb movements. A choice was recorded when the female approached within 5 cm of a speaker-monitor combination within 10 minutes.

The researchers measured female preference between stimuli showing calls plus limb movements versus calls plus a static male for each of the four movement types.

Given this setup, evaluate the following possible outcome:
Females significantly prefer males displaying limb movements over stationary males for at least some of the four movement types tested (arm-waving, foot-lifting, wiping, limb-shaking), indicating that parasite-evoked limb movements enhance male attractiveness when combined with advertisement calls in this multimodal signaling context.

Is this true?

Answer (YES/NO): YES